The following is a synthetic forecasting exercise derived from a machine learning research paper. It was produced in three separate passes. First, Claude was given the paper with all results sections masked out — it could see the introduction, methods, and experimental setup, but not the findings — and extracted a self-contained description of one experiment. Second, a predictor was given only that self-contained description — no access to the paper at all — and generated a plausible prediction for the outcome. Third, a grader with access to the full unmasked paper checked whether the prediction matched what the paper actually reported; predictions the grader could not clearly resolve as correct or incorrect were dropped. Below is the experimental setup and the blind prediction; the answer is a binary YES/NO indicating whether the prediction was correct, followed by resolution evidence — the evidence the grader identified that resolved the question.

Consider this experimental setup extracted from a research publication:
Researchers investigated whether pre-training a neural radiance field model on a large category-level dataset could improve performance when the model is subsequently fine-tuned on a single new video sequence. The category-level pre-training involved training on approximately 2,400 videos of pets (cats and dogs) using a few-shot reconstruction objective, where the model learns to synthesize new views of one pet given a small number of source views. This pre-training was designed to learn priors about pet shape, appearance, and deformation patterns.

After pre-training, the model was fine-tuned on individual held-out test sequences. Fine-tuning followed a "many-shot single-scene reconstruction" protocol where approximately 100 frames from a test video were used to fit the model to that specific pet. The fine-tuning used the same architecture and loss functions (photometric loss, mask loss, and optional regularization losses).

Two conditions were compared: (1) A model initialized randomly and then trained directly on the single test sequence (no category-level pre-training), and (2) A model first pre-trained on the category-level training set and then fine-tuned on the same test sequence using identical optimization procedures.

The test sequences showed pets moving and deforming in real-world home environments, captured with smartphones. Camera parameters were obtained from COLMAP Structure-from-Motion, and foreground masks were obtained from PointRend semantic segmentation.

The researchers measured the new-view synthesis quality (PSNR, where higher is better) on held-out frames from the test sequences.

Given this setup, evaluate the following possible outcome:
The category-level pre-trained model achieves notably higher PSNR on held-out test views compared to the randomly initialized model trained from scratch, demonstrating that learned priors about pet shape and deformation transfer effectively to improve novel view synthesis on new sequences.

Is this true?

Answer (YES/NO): YES